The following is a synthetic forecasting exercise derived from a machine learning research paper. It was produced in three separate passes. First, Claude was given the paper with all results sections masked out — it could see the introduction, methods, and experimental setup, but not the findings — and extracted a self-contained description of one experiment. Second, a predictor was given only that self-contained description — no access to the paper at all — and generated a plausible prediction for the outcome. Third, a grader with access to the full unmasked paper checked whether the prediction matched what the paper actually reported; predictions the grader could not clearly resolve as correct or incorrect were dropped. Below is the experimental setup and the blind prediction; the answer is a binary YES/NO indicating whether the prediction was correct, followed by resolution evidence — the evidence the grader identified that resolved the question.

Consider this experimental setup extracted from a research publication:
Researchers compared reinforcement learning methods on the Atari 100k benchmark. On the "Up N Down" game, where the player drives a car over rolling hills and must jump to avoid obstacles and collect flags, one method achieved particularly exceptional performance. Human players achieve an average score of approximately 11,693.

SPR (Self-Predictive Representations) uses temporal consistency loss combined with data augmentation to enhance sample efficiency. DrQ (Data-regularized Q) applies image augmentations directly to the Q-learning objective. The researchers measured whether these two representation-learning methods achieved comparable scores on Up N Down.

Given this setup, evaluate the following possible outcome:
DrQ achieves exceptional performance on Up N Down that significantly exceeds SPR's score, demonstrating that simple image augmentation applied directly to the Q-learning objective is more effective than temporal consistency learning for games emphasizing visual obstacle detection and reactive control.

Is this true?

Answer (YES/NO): NO